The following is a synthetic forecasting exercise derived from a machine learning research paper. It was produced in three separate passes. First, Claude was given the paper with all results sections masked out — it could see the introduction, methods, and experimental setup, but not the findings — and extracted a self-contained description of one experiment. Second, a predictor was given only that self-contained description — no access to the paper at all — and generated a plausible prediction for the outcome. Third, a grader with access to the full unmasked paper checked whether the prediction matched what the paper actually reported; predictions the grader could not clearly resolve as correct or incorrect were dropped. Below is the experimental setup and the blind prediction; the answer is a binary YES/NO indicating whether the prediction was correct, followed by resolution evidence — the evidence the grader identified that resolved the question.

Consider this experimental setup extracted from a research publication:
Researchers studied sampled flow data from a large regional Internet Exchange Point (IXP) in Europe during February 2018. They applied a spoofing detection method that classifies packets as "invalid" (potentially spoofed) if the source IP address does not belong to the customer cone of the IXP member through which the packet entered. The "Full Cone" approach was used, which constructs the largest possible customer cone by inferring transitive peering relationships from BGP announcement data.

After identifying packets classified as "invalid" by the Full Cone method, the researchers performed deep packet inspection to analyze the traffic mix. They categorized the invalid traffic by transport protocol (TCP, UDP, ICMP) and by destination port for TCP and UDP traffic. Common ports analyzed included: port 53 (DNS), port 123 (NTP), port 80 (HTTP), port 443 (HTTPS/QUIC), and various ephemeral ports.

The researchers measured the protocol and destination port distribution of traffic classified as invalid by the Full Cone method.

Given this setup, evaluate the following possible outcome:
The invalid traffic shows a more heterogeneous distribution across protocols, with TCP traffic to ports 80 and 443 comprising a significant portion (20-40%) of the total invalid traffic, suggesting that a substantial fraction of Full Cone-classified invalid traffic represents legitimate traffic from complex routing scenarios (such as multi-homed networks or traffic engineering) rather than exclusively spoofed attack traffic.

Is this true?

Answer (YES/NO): NO